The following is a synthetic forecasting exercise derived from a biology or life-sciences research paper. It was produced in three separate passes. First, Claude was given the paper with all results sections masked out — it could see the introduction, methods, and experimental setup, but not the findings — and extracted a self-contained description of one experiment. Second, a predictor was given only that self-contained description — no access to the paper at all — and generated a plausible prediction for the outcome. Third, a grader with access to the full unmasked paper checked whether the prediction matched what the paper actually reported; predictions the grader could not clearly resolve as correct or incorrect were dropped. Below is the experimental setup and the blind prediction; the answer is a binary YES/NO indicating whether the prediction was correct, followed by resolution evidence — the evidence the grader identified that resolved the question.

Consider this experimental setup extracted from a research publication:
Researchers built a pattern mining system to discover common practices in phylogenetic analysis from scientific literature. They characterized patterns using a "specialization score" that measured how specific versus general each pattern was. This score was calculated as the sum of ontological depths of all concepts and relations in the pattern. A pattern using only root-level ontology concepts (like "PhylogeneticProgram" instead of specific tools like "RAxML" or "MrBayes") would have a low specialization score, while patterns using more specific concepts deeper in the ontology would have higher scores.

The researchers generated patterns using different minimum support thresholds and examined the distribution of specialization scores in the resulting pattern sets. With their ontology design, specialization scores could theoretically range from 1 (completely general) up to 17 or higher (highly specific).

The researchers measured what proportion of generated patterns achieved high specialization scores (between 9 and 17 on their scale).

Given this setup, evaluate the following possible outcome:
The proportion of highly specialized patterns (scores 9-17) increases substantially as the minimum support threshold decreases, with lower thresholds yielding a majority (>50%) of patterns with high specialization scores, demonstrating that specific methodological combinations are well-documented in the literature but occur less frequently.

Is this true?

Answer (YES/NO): YES